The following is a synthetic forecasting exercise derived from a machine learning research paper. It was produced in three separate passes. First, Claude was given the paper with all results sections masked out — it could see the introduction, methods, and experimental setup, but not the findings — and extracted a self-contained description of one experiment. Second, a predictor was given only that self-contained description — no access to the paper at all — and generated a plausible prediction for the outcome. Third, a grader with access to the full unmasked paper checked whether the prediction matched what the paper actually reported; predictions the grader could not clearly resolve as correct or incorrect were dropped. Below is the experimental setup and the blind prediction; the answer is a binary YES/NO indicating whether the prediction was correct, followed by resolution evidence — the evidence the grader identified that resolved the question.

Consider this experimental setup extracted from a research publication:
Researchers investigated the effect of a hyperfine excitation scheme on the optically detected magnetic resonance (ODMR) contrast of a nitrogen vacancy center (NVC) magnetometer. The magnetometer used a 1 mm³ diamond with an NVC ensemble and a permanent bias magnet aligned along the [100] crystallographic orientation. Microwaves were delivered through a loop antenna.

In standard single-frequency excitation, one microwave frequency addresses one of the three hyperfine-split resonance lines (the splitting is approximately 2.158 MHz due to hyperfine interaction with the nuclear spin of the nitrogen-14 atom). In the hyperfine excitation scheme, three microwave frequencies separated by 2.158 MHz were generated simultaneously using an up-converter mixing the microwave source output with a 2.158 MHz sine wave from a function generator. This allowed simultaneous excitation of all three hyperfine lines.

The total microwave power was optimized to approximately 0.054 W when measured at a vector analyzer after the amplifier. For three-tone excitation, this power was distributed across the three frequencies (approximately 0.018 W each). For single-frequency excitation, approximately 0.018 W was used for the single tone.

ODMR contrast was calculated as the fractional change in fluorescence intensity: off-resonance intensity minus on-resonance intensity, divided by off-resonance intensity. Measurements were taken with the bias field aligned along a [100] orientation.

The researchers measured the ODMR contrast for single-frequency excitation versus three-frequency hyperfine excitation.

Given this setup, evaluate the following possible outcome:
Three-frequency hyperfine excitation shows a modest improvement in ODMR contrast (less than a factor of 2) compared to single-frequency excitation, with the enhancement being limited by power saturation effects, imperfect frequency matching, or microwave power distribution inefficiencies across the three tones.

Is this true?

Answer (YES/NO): NO